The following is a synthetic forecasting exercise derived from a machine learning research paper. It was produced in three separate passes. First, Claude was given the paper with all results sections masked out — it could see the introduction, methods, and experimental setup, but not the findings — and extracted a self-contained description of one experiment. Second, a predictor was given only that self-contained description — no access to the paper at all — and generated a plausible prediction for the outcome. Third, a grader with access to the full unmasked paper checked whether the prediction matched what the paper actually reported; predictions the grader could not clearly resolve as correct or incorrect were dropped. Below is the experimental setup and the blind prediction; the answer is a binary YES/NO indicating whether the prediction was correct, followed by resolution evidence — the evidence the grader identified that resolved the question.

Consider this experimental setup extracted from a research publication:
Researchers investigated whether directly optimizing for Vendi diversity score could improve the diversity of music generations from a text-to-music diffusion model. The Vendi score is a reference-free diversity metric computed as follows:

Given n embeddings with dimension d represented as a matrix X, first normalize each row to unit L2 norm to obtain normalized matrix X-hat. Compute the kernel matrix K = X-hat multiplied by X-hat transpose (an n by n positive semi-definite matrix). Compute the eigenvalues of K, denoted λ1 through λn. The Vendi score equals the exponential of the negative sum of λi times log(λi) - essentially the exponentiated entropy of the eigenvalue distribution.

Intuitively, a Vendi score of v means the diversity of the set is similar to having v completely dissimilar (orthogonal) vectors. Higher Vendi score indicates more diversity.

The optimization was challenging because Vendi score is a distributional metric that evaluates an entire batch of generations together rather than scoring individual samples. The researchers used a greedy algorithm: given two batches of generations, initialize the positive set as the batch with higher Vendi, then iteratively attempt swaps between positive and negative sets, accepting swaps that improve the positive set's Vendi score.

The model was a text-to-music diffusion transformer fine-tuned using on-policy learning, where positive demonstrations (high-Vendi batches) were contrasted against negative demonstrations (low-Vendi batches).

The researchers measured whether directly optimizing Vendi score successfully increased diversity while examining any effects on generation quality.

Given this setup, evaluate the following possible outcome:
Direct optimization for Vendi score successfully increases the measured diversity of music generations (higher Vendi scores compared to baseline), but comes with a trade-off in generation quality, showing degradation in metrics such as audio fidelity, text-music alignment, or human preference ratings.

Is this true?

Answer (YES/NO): YES